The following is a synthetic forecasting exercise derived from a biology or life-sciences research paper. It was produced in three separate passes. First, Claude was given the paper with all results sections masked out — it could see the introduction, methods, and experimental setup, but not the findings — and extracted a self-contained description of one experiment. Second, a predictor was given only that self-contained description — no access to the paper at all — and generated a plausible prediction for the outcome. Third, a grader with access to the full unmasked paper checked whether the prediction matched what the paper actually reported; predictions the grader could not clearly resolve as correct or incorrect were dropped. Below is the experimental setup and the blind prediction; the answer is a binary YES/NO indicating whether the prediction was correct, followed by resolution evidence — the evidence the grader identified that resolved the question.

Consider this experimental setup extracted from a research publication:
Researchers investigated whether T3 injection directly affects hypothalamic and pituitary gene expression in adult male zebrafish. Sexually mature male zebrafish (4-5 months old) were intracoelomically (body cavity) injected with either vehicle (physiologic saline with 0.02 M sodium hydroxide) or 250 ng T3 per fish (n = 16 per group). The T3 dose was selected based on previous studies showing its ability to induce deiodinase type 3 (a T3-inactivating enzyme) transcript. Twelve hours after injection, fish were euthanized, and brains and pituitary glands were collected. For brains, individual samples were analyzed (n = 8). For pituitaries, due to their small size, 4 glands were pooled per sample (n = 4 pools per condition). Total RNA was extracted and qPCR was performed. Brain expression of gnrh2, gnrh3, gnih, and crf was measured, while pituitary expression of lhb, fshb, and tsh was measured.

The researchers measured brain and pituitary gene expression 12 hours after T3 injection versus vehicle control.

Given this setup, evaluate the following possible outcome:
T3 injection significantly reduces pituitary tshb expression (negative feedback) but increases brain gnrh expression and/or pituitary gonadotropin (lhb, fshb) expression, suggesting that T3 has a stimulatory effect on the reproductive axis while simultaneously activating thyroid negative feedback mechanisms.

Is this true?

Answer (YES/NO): NO